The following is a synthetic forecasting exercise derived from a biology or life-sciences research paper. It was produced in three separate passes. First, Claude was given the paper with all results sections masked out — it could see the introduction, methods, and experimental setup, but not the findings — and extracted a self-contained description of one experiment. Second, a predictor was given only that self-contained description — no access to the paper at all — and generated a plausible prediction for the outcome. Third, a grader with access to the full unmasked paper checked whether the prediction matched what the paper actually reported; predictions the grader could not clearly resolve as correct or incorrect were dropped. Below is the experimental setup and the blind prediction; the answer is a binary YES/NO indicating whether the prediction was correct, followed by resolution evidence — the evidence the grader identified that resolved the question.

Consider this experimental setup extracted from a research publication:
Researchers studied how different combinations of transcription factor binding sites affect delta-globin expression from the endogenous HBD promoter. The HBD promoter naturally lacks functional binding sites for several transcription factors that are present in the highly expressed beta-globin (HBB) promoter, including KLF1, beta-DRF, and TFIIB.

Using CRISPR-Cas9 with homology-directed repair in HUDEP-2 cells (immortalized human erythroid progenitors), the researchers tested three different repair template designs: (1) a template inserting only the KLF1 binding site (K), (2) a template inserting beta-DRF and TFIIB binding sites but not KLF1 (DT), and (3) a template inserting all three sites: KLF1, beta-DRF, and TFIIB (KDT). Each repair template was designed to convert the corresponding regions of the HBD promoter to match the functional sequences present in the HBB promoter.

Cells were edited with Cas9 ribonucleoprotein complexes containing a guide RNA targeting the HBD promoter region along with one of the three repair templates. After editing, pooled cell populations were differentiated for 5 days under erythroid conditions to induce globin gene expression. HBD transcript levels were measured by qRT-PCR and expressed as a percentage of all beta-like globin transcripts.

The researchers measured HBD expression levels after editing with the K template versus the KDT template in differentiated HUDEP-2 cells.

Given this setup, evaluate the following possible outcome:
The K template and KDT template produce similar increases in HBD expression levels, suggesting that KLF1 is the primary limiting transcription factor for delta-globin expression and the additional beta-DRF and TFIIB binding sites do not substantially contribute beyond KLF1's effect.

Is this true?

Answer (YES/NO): NO